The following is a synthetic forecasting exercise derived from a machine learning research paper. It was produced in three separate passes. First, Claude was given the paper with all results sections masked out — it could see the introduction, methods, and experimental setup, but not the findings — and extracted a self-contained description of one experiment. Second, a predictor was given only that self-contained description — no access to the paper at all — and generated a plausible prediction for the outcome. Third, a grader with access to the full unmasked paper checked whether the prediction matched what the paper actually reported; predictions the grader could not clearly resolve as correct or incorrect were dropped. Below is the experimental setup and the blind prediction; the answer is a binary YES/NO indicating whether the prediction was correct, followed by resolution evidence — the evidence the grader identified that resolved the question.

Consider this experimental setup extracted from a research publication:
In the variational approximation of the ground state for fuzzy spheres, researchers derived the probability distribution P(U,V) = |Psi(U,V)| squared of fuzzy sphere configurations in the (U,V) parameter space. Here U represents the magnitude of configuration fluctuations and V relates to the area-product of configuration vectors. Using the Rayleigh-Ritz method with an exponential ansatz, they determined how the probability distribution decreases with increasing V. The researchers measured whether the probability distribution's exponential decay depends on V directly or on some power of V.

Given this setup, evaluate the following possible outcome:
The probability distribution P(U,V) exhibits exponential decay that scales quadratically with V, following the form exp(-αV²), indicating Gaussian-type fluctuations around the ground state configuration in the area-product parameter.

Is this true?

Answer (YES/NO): NO